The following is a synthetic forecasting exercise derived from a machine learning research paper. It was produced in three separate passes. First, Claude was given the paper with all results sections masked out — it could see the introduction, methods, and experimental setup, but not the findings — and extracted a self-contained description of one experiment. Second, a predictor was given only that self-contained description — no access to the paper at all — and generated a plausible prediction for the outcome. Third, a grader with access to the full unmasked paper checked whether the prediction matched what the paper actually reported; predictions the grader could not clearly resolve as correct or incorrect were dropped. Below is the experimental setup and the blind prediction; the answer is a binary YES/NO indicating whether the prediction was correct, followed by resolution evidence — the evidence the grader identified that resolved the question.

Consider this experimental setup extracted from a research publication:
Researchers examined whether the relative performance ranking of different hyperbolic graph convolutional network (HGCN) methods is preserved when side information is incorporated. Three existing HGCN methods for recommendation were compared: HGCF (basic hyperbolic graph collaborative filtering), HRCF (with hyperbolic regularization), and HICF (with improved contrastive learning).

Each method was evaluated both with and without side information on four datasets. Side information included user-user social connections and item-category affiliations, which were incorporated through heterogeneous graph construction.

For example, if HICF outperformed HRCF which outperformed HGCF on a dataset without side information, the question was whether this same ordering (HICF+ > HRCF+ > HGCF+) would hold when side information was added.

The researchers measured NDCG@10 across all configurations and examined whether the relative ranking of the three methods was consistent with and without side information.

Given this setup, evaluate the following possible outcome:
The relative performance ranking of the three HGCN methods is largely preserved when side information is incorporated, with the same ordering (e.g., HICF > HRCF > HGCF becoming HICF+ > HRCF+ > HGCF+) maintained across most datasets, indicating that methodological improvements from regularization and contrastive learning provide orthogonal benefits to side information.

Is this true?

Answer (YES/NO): NO